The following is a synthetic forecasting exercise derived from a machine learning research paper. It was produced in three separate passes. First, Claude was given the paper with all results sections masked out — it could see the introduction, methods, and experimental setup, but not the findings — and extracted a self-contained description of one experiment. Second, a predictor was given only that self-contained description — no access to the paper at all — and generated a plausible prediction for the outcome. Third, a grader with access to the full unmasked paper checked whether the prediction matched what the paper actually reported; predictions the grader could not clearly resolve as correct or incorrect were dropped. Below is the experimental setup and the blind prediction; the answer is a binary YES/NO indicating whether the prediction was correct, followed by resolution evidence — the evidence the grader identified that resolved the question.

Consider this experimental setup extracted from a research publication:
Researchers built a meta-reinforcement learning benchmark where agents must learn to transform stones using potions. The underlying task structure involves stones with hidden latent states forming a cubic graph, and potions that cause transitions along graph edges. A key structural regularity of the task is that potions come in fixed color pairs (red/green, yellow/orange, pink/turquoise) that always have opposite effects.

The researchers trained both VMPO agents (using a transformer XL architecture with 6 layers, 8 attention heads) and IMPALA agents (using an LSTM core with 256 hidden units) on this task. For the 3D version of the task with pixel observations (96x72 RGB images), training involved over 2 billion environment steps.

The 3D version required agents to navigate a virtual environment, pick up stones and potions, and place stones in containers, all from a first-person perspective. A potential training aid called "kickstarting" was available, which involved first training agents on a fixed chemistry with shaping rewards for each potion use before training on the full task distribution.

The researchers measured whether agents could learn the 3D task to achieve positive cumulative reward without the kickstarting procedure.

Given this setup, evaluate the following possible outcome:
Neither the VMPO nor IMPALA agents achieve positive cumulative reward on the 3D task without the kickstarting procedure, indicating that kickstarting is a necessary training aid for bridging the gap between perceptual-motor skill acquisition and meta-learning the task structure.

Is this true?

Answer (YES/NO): YES